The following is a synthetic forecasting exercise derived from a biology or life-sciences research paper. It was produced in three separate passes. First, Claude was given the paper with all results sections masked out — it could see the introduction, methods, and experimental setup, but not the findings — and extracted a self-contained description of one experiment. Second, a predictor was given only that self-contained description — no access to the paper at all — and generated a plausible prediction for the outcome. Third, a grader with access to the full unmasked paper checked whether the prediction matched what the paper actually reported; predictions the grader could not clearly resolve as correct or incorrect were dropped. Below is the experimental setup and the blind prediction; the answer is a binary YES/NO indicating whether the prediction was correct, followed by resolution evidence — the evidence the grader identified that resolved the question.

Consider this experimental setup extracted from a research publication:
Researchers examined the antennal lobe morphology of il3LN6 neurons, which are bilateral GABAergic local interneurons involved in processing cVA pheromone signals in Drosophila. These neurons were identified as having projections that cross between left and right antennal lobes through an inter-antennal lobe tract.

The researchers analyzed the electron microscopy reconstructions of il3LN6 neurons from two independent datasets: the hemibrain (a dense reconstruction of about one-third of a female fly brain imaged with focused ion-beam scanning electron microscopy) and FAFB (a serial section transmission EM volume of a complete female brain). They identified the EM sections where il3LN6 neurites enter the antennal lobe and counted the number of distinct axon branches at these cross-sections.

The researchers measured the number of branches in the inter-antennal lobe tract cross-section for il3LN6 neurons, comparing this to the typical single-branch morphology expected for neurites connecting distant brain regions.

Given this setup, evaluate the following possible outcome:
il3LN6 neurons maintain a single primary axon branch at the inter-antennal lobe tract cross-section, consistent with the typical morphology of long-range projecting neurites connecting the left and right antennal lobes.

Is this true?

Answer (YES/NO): NO